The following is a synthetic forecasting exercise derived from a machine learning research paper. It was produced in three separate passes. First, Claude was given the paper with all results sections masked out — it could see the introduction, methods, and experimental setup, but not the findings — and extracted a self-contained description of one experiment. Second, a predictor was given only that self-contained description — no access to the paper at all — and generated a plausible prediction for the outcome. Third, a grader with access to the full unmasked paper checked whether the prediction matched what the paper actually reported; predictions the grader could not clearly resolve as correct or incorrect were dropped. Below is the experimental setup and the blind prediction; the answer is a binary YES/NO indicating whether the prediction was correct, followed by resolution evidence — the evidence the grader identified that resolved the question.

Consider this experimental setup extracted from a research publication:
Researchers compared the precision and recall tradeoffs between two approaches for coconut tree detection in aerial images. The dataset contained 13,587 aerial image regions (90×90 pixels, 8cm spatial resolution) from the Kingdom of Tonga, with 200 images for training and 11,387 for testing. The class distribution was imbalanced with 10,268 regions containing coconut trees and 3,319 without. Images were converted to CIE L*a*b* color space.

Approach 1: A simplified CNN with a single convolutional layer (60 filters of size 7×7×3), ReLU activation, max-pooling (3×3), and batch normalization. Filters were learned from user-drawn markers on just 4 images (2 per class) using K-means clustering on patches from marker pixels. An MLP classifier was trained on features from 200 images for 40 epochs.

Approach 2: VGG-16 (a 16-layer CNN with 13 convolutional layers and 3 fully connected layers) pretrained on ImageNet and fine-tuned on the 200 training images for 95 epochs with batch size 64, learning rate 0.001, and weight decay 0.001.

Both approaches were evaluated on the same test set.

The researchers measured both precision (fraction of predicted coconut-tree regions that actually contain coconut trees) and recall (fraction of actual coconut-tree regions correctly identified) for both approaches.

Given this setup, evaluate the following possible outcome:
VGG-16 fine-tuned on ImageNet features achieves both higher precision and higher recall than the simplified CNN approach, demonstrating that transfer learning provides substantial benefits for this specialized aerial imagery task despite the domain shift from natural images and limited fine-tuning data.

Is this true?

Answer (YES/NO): NO